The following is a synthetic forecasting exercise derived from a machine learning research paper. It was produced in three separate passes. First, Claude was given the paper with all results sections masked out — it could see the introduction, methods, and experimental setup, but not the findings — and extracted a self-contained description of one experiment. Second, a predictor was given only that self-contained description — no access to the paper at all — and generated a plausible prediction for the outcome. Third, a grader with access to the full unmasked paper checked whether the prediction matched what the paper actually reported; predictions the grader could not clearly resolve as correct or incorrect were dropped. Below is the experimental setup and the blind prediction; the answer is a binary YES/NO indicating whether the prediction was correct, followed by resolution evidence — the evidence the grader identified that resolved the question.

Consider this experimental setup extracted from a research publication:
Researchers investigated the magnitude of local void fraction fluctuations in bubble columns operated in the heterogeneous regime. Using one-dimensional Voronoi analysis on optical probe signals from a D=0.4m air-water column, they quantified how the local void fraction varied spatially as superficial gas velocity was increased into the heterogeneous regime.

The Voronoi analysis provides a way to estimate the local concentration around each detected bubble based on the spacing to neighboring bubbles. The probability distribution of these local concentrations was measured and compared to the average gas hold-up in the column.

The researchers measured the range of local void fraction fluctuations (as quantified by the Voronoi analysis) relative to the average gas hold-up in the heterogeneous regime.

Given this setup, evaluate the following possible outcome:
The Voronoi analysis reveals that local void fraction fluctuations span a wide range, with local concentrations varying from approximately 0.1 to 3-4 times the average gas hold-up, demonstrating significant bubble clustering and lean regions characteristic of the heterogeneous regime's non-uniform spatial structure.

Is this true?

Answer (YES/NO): NO